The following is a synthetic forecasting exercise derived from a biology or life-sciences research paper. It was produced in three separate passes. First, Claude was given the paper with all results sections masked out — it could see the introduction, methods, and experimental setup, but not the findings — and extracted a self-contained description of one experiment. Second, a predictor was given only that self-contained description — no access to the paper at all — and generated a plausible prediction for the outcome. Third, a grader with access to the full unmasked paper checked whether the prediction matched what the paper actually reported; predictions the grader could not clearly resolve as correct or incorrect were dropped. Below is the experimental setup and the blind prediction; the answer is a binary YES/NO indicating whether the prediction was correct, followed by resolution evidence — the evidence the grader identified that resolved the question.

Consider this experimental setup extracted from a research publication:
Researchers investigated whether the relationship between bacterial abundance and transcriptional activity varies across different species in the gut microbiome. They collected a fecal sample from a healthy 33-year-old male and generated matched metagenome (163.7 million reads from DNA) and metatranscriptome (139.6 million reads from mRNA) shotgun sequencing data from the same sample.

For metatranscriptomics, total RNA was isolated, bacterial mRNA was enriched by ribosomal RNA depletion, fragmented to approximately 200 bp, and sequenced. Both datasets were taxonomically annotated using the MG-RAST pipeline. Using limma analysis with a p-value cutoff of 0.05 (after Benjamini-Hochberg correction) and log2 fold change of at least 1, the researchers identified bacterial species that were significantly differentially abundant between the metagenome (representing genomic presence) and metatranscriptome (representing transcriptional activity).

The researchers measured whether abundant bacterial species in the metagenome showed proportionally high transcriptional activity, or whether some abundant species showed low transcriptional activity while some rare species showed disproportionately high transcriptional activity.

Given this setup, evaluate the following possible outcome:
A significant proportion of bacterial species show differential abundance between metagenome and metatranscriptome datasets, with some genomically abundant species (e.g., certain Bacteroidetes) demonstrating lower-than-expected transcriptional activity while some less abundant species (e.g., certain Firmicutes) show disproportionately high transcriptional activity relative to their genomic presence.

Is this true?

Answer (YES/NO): NO